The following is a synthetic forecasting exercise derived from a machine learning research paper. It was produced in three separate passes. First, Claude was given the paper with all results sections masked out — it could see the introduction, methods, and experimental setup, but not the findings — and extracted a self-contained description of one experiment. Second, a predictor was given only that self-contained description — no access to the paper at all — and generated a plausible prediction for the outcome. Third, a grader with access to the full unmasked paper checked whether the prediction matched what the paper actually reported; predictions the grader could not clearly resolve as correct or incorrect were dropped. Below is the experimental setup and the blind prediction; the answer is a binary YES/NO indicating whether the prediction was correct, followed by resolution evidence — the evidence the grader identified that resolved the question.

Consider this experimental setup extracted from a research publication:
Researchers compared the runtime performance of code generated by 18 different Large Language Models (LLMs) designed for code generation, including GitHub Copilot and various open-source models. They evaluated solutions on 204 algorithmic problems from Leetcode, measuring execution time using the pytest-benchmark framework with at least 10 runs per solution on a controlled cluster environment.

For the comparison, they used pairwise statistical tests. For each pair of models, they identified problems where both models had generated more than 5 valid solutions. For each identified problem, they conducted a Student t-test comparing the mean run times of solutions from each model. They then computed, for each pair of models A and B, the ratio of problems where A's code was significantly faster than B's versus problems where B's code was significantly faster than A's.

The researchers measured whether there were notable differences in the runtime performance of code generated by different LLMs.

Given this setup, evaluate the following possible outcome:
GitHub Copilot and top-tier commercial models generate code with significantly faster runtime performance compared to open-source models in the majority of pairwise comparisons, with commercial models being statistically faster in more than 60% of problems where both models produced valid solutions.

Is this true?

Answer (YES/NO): NO